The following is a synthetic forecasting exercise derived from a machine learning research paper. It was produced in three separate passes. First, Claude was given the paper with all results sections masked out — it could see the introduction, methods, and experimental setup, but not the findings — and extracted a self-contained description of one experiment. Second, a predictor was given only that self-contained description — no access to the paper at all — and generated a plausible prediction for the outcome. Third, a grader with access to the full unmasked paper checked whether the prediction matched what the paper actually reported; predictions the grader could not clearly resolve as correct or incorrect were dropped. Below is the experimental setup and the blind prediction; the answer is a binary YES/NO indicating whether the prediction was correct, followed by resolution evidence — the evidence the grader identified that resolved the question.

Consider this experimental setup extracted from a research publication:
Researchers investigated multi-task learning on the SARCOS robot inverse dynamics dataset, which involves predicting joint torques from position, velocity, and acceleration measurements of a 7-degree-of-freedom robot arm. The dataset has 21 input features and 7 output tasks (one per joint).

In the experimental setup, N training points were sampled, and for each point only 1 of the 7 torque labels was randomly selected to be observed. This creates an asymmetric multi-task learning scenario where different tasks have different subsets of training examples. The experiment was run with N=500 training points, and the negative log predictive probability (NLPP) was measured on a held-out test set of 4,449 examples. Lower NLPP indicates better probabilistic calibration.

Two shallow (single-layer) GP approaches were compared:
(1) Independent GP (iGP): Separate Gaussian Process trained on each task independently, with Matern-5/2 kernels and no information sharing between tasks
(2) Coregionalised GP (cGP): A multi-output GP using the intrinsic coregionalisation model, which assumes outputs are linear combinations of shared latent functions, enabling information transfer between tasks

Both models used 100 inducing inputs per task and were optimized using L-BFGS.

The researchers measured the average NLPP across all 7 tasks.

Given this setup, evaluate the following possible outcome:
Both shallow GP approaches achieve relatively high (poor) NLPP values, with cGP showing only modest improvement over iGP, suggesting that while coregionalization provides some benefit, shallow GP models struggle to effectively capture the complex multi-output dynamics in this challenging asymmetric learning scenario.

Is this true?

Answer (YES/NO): NO